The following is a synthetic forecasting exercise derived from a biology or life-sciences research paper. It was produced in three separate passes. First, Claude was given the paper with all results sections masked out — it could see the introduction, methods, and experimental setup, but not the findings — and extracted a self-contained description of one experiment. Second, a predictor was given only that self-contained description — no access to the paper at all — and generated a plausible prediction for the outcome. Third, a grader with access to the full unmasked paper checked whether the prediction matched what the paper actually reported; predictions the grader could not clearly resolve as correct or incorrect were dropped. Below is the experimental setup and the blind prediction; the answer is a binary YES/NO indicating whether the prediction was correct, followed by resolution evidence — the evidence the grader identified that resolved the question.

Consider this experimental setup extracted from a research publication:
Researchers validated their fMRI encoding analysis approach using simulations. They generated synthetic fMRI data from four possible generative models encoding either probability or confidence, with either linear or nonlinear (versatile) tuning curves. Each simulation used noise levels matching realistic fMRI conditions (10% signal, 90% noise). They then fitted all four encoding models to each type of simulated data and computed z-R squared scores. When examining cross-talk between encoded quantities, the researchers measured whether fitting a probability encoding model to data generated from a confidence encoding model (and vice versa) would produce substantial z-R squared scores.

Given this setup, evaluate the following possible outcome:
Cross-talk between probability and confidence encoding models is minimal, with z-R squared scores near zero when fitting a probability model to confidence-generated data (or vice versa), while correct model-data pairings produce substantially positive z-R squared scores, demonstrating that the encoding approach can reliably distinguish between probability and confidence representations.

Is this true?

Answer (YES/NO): YES